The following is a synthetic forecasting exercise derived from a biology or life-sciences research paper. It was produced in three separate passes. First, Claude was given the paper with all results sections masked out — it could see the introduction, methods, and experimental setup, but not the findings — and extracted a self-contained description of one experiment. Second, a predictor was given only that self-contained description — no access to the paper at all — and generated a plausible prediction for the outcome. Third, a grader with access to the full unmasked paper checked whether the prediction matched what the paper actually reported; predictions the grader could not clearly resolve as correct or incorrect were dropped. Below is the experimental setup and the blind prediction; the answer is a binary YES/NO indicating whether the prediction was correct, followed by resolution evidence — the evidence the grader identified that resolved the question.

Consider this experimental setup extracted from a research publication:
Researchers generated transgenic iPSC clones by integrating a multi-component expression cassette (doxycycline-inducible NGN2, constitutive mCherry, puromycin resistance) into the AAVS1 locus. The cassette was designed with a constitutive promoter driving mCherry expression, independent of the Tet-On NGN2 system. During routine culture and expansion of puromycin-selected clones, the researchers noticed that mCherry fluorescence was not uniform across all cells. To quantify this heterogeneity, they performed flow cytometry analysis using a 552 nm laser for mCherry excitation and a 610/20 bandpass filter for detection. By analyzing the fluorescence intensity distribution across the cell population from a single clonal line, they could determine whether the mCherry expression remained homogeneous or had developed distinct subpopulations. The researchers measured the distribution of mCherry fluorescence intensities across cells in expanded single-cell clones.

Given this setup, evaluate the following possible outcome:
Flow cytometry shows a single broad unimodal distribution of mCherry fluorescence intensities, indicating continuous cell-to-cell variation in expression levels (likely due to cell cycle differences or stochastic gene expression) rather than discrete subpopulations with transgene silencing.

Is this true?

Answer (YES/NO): NO